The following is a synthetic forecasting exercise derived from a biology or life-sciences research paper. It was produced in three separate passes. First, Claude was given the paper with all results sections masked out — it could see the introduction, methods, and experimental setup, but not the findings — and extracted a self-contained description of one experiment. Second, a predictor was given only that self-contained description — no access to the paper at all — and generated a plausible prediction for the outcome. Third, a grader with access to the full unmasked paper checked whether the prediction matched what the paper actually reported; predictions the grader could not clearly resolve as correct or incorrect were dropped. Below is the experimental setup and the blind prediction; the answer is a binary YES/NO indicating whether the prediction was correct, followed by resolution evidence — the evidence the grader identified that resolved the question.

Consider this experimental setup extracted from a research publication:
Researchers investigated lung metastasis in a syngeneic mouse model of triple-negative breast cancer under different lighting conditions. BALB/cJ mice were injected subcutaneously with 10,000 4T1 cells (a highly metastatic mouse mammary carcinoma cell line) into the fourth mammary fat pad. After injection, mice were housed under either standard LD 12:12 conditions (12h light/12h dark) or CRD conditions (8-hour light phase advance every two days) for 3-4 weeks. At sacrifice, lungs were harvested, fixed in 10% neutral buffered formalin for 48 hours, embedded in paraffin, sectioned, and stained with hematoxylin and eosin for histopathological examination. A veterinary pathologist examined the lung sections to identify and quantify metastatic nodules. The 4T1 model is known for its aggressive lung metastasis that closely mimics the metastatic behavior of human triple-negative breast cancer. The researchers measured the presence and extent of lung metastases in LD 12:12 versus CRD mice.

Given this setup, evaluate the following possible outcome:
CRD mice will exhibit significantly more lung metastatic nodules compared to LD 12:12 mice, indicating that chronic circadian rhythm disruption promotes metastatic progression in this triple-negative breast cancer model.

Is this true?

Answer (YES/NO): YES